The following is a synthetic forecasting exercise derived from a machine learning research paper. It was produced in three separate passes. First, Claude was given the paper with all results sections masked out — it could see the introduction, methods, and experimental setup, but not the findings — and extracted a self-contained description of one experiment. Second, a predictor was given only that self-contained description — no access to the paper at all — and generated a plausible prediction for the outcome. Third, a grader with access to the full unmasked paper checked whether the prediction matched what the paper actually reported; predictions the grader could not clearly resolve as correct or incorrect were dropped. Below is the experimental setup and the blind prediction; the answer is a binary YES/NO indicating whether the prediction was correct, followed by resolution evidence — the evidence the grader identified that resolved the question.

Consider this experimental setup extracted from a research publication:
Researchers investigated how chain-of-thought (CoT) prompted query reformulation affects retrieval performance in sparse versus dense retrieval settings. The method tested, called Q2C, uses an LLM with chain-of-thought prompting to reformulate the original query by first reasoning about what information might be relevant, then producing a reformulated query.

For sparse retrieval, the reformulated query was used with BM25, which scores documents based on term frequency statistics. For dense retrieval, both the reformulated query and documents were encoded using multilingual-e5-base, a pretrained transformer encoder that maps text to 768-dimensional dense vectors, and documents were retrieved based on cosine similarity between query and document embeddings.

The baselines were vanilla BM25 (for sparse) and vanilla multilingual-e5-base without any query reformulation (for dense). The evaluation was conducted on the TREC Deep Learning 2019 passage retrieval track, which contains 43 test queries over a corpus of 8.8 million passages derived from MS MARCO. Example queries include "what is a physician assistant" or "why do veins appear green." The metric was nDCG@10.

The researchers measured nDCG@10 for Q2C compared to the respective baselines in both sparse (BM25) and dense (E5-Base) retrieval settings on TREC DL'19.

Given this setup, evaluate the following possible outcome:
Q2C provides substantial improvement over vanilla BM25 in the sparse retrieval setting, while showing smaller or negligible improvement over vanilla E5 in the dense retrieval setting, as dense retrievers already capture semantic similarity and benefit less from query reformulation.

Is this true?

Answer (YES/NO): NO